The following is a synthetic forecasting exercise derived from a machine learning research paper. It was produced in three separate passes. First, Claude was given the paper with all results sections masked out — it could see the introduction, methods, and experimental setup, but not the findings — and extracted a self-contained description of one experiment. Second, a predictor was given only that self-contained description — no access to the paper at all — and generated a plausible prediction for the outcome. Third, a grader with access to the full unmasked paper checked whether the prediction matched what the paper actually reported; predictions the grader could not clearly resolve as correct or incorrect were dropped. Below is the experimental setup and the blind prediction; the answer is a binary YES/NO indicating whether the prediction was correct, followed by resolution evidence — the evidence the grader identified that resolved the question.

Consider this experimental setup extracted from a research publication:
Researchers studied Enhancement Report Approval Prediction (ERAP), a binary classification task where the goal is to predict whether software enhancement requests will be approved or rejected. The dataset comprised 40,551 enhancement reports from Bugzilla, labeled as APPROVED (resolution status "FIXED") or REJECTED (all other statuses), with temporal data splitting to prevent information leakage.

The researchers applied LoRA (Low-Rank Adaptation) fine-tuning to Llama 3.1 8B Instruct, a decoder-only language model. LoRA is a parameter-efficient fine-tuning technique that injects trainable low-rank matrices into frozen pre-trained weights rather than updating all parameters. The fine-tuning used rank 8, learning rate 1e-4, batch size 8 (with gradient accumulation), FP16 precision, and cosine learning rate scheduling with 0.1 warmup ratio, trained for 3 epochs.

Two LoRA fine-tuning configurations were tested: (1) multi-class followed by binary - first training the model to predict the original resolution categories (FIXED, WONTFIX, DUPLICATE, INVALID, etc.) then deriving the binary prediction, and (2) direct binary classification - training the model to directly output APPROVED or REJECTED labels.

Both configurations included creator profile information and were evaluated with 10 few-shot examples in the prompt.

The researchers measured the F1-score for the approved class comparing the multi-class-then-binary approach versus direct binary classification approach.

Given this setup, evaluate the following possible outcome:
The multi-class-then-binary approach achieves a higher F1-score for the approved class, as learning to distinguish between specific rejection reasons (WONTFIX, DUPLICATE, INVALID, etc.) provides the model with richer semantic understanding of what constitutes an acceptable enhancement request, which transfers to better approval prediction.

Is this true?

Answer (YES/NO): YES